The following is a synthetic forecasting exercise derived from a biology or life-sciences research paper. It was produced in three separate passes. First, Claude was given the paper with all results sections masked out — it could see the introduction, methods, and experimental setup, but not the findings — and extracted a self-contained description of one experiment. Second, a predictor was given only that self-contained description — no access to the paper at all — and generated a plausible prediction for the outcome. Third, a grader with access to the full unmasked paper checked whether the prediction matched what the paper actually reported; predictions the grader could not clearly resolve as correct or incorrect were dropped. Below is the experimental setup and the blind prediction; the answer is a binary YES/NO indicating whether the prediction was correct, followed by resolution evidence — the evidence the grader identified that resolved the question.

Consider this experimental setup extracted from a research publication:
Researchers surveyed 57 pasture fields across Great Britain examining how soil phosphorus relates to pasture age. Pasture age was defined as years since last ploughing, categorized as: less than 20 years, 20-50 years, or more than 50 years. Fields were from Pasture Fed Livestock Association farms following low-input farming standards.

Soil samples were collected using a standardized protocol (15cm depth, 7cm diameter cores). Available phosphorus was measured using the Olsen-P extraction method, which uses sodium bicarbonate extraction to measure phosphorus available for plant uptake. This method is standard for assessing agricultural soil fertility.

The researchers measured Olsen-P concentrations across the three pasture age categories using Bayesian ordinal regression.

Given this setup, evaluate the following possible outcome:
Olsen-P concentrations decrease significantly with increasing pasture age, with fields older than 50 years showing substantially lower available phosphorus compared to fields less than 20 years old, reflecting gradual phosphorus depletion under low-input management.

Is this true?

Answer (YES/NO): NO